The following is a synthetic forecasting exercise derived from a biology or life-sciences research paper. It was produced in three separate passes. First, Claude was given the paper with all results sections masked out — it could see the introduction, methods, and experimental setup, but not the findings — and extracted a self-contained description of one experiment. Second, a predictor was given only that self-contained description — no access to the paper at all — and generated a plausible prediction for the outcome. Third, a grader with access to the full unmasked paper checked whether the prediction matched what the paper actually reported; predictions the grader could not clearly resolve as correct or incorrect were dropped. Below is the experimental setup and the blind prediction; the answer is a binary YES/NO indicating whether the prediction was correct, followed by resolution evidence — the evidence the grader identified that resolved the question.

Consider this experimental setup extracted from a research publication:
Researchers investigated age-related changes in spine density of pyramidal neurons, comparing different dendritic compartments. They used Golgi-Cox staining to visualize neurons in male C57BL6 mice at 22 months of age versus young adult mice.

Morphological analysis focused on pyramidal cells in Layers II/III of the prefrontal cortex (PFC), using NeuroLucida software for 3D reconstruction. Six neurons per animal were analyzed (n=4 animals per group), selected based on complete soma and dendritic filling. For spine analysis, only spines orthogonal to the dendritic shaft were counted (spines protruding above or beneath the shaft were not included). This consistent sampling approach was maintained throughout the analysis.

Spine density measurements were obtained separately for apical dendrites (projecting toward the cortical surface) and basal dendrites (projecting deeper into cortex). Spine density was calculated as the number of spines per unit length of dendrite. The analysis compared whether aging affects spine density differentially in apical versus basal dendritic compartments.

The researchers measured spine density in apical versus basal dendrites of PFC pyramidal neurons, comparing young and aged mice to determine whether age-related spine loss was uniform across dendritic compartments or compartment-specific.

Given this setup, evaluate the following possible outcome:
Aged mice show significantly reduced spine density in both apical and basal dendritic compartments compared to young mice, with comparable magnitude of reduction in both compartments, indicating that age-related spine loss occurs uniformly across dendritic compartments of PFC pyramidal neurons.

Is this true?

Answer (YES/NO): NO